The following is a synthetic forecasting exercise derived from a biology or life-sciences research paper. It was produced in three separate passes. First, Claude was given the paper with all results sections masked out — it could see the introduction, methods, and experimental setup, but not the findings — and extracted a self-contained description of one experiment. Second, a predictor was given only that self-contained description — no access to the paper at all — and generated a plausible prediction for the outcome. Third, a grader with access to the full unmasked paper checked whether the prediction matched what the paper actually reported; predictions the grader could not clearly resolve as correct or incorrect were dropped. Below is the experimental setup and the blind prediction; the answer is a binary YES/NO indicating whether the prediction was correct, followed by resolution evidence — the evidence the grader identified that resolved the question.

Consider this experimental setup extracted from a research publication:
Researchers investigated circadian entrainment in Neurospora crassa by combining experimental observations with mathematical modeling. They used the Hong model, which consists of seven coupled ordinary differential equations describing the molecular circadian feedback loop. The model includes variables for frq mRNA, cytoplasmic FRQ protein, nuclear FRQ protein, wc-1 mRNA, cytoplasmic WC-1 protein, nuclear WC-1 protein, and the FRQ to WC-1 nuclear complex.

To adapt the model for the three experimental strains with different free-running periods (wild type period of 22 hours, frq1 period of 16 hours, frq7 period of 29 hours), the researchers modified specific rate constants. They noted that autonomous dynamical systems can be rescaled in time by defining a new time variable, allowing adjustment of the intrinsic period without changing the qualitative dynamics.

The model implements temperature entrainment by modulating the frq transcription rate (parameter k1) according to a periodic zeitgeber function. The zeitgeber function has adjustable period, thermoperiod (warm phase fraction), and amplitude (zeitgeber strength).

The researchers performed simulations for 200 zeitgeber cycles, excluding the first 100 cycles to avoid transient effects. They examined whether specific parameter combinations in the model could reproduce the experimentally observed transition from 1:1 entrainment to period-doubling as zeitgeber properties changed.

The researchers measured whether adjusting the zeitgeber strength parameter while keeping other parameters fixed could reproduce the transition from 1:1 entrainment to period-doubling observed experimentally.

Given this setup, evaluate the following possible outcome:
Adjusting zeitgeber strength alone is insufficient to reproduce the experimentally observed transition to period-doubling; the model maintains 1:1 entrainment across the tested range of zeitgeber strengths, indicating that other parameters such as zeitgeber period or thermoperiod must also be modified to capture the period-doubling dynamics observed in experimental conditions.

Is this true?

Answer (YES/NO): NO